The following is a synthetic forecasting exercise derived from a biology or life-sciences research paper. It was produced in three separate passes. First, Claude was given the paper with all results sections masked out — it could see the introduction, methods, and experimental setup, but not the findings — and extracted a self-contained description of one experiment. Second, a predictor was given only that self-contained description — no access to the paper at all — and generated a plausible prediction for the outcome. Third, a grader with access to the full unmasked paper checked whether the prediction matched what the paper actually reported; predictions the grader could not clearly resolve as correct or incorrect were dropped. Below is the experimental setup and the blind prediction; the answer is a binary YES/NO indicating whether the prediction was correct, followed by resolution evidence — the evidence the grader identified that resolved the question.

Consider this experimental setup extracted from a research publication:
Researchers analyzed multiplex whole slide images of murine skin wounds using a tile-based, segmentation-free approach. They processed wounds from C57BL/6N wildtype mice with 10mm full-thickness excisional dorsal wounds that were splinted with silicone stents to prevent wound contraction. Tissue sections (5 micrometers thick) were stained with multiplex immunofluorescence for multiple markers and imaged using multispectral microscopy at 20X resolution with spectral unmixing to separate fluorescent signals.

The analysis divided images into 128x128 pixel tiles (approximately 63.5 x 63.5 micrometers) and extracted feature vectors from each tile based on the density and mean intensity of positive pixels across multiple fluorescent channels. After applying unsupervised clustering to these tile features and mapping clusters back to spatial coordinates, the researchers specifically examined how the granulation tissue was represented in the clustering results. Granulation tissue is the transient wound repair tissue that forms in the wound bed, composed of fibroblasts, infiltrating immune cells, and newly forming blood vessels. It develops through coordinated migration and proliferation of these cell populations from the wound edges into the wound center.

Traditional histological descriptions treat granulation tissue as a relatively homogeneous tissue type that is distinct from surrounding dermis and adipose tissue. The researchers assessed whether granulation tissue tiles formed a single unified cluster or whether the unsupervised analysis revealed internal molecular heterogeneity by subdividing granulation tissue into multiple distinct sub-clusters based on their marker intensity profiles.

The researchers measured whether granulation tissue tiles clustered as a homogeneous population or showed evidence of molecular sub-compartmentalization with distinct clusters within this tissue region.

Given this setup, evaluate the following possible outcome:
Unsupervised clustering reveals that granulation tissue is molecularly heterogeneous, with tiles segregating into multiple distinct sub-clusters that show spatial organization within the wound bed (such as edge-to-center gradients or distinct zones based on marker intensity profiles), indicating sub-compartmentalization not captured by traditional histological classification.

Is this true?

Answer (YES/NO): YES